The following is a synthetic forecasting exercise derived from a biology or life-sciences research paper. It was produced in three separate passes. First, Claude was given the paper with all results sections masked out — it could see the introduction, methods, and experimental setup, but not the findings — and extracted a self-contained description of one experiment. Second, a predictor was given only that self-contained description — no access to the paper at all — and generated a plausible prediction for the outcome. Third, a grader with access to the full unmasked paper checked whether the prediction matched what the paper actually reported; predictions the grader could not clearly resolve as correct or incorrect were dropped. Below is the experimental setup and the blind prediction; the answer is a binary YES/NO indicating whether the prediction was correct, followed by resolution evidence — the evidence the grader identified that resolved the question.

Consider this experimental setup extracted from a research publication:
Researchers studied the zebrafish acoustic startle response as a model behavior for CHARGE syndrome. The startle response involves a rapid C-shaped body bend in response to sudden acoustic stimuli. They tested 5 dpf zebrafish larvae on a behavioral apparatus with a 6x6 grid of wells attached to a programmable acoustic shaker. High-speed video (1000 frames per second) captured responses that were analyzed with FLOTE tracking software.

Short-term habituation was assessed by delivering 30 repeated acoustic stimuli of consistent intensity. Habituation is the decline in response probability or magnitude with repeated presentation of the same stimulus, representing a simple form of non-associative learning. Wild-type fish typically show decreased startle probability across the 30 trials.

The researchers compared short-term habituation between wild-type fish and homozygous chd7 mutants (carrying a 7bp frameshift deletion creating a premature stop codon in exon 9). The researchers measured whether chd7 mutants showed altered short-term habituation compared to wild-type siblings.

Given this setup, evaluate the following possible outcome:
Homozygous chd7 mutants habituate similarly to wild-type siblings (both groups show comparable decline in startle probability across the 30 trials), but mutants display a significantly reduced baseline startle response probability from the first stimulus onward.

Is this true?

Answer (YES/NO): NO